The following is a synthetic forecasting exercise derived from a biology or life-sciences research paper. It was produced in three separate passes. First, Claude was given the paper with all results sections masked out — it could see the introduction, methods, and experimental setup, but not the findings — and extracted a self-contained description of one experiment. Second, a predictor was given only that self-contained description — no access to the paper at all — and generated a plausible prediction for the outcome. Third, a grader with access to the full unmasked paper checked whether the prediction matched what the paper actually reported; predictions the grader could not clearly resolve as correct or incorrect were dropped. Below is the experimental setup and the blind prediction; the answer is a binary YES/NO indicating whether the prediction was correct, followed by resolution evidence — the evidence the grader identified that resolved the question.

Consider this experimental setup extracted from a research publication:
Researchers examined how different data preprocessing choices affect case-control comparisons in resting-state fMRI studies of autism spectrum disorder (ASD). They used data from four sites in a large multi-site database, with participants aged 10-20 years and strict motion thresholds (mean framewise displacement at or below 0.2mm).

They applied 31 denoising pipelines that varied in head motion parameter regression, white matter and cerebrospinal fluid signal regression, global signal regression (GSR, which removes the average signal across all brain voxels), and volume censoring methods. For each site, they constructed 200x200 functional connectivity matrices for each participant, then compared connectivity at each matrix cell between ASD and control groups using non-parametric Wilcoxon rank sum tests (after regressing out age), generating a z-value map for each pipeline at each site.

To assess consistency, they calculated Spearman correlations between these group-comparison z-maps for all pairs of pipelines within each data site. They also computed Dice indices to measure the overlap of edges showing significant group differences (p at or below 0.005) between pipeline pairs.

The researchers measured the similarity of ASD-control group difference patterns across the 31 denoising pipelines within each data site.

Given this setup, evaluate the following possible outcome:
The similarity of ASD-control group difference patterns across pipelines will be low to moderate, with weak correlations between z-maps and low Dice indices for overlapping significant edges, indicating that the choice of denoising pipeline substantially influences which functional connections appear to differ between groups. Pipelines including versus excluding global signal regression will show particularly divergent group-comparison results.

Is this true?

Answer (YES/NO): NO